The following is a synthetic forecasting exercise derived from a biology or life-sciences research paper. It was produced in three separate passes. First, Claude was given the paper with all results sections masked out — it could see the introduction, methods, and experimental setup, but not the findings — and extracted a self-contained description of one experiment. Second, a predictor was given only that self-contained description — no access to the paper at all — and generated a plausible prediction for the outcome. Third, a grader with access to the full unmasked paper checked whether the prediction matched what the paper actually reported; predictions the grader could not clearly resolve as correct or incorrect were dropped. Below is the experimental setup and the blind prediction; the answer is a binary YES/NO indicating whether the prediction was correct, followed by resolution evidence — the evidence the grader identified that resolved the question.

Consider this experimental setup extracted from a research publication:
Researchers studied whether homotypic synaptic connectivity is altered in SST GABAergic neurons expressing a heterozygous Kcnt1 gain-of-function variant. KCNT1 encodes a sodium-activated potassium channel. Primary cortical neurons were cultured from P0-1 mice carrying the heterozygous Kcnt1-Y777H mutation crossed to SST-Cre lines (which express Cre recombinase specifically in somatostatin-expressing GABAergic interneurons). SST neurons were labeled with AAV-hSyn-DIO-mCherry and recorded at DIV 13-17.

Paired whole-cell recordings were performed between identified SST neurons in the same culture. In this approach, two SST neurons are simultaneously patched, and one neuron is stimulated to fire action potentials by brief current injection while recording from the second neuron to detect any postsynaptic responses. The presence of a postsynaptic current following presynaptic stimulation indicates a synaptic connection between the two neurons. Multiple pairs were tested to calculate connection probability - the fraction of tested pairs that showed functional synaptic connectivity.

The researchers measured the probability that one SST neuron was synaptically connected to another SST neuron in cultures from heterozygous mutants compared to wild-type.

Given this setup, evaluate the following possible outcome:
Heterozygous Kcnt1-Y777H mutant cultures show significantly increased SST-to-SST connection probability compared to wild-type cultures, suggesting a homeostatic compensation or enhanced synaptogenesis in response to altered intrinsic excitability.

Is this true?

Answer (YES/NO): YES